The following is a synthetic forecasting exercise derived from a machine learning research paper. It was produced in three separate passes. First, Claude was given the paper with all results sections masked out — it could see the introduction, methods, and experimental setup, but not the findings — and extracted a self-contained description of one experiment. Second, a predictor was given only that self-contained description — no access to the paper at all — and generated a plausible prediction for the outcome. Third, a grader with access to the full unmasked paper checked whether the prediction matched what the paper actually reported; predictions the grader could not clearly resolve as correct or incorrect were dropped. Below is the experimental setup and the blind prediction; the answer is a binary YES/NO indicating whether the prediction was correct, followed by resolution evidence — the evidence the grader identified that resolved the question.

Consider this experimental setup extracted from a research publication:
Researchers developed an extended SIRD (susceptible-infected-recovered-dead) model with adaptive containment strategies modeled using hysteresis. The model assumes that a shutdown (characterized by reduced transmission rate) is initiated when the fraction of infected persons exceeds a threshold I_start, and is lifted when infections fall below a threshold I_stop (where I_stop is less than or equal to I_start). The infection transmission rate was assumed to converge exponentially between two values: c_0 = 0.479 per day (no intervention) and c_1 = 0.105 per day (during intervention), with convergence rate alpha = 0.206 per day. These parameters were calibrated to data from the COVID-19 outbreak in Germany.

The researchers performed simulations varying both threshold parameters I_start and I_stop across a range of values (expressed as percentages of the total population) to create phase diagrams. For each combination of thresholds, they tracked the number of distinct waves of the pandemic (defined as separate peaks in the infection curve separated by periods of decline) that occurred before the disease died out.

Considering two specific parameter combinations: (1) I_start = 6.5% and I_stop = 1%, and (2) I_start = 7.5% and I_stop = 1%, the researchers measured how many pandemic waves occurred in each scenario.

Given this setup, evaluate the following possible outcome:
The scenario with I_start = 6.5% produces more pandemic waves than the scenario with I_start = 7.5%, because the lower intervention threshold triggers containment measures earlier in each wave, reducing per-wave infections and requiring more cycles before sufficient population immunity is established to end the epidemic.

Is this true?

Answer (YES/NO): NO